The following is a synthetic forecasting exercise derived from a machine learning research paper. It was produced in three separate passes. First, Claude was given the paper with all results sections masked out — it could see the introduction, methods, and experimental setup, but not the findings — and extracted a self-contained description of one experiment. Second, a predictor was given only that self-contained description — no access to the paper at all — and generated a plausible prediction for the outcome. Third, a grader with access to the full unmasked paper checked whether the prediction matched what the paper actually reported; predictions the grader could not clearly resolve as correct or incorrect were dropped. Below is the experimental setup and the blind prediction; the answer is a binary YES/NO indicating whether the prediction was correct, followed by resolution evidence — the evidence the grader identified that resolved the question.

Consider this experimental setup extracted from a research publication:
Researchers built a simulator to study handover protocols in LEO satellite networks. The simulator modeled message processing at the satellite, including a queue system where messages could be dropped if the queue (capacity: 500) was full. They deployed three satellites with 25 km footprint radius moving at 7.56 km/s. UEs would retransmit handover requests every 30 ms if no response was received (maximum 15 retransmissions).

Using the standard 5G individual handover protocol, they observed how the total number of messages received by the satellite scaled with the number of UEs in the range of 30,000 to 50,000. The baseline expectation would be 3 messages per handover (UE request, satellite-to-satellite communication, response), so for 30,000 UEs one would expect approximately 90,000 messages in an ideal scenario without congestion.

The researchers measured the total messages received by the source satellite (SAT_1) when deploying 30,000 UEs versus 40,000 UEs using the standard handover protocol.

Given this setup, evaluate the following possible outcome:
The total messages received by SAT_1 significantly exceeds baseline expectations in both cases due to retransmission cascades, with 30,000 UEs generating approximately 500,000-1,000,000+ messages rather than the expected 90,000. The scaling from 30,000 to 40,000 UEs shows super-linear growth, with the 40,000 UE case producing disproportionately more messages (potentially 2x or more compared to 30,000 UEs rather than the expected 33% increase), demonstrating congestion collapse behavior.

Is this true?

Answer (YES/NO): NO